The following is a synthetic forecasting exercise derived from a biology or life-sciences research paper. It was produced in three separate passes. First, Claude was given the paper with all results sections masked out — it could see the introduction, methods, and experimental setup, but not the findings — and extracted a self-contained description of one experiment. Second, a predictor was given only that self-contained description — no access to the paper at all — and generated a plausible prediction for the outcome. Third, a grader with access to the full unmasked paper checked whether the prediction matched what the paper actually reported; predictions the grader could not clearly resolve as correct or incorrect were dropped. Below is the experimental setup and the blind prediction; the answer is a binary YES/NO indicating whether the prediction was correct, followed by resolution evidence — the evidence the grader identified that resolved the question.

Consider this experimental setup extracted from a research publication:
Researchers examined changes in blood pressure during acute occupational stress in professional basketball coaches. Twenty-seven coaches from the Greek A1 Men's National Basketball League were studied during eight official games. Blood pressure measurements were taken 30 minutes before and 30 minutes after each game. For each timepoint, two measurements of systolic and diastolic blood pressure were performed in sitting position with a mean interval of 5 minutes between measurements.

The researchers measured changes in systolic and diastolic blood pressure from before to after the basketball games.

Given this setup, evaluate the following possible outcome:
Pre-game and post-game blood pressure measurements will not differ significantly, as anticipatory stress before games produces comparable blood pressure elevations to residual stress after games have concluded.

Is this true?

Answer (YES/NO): YES